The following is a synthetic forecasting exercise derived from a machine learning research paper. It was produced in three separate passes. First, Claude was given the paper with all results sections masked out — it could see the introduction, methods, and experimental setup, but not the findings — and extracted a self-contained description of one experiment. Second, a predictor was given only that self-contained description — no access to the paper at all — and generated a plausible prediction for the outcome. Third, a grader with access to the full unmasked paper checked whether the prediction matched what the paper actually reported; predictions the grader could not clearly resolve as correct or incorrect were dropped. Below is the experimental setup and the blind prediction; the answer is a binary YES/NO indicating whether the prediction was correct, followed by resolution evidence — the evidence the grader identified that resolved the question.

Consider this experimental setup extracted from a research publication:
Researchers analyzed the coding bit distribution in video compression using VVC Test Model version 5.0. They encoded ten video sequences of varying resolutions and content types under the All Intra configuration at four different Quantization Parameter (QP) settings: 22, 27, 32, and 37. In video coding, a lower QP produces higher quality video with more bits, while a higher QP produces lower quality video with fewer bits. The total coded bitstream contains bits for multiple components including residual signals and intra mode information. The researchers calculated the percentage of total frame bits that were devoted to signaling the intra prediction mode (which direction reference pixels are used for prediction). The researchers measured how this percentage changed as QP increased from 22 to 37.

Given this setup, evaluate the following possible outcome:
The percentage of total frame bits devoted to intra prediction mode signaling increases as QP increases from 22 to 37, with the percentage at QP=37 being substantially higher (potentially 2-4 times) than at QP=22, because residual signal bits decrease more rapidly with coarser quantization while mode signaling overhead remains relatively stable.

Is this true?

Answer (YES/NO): YES